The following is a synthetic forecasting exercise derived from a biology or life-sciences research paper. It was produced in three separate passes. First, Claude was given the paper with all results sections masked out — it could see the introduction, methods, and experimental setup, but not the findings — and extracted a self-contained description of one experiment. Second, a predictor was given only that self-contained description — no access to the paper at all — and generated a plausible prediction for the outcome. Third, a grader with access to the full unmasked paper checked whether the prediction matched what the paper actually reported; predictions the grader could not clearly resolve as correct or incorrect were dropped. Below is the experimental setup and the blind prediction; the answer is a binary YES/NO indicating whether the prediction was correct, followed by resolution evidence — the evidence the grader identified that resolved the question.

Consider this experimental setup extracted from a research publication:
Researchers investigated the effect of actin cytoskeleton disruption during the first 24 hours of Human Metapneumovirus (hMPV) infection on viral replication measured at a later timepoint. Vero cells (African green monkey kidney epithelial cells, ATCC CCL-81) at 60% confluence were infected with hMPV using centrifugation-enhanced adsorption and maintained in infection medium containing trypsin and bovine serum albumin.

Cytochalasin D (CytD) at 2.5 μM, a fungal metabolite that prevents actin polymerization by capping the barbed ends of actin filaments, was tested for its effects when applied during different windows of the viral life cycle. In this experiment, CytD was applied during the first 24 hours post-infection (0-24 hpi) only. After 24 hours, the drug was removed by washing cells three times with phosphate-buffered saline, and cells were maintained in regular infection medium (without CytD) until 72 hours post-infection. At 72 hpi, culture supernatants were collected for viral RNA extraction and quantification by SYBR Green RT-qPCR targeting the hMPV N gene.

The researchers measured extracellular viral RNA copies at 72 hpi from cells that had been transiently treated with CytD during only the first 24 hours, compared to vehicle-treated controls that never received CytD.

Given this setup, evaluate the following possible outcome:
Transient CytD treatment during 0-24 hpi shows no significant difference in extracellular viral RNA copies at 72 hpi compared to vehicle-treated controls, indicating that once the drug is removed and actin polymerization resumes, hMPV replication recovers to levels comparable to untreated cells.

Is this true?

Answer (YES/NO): NO